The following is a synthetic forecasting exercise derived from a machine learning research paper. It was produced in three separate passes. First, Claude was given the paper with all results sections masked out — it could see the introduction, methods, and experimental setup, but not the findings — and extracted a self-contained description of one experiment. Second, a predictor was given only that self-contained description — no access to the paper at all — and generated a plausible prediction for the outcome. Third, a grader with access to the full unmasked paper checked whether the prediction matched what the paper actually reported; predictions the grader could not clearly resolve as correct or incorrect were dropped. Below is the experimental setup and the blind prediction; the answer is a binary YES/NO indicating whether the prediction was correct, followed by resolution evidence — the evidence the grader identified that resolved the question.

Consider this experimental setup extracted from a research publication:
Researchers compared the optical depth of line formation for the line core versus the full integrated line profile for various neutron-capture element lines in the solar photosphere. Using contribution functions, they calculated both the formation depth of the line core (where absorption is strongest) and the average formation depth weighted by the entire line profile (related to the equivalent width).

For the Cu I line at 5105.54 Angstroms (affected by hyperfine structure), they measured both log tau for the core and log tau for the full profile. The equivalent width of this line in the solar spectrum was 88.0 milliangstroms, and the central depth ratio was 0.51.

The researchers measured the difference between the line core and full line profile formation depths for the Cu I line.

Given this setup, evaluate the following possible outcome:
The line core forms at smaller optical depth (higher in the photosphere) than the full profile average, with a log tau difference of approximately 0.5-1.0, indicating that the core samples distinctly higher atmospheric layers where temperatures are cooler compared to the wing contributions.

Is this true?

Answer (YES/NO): YES